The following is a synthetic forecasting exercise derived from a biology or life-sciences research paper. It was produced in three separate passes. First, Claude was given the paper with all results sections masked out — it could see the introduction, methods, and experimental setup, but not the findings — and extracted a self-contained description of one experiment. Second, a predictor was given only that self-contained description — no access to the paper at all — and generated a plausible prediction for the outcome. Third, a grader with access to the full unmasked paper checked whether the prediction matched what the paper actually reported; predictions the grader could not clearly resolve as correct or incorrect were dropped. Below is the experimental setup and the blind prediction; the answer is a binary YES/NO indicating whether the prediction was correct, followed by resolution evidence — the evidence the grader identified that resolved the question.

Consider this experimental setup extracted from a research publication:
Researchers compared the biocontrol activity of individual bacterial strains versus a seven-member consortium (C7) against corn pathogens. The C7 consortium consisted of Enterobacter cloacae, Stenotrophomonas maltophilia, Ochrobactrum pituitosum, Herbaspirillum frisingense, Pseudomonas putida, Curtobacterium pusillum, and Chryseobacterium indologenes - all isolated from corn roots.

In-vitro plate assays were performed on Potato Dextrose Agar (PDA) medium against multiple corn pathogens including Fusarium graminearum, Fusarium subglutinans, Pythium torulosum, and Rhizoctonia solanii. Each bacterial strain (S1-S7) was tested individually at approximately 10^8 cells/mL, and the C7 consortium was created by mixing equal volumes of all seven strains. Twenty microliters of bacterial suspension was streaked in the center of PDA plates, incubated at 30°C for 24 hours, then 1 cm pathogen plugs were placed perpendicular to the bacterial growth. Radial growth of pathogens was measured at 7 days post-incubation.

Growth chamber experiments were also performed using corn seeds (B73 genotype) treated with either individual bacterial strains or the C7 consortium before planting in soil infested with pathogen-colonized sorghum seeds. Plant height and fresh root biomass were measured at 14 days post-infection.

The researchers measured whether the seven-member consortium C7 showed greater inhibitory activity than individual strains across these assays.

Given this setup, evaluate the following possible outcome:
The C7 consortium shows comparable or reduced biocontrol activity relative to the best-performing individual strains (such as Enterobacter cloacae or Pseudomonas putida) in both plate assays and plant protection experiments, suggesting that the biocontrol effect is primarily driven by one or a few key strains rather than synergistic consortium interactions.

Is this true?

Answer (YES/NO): NO